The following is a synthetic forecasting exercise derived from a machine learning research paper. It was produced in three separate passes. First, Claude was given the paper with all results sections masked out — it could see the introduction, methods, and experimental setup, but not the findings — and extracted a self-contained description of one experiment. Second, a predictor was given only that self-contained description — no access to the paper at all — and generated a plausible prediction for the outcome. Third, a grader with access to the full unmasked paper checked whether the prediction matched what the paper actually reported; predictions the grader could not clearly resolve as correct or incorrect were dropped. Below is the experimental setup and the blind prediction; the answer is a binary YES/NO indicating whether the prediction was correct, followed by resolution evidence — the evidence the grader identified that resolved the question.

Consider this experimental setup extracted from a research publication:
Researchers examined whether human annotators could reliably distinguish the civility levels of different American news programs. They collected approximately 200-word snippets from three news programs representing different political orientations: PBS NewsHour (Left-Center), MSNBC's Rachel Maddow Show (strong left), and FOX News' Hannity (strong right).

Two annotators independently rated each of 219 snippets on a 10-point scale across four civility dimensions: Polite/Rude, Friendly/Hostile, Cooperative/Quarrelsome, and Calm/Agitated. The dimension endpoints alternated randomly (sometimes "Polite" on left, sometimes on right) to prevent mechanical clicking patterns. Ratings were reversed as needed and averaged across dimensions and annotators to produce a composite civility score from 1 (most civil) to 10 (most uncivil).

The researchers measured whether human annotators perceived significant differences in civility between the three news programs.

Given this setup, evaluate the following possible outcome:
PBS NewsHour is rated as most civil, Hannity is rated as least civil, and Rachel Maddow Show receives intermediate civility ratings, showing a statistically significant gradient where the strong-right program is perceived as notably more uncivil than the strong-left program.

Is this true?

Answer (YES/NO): YES